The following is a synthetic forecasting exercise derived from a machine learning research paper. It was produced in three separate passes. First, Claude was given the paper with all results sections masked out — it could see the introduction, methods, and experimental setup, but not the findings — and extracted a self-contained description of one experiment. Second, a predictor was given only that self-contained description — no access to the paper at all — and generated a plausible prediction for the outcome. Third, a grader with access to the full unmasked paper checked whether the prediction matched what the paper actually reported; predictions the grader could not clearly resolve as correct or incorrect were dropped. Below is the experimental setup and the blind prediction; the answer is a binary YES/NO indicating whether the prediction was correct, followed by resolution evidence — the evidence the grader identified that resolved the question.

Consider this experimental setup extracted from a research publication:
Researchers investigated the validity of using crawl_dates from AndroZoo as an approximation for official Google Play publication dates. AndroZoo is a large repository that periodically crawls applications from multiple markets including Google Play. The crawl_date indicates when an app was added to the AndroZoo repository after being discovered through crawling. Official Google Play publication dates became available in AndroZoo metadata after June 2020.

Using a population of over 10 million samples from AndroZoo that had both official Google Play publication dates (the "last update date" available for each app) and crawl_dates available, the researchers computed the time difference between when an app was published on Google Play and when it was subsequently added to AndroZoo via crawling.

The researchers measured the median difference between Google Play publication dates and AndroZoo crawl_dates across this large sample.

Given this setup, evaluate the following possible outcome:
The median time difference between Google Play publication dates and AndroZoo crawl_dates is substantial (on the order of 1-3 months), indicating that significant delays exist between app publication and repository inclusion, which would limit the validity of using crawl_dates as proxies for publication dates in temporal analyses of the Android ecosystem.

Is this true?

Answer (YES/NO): NO